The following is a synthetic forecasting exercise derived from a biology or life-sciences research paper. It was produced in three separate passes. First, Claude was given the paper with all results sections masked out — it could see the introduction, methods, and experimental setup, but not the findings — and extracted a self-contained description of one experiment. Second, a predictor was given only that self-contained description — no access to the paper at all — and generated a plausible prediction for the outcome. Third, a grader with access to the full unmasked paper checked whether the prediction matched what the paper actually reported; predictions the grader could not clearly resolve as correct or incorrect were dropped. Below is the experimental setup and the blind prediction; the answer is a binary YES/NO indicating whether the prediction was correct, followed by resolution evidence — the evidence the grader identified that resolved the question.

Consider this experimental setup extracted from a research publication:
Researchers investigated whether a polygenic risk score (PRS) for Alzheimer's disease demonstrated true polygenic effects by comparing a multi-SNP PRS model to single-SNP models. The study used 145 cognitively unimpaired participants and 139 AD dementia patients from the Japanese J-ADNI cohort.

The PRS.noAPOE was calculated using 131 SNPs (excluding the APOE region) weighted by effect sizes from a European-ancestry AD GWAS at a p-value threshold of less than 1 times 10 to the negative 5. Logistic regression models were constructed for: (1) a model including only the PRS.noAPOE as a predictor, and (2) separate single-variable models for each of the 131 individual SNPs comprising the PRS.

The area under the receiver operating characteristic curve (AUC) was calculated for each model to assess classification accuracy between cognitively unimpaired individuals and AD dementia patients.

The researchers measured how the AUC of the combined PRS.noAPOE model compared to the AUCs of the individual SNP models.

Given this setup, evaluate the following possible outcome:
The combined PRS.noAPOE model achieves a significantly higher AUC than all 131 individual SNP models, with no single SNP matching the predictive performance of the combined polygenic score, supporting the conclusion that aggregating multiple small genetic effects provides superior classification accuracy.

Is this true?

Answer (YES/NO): YES